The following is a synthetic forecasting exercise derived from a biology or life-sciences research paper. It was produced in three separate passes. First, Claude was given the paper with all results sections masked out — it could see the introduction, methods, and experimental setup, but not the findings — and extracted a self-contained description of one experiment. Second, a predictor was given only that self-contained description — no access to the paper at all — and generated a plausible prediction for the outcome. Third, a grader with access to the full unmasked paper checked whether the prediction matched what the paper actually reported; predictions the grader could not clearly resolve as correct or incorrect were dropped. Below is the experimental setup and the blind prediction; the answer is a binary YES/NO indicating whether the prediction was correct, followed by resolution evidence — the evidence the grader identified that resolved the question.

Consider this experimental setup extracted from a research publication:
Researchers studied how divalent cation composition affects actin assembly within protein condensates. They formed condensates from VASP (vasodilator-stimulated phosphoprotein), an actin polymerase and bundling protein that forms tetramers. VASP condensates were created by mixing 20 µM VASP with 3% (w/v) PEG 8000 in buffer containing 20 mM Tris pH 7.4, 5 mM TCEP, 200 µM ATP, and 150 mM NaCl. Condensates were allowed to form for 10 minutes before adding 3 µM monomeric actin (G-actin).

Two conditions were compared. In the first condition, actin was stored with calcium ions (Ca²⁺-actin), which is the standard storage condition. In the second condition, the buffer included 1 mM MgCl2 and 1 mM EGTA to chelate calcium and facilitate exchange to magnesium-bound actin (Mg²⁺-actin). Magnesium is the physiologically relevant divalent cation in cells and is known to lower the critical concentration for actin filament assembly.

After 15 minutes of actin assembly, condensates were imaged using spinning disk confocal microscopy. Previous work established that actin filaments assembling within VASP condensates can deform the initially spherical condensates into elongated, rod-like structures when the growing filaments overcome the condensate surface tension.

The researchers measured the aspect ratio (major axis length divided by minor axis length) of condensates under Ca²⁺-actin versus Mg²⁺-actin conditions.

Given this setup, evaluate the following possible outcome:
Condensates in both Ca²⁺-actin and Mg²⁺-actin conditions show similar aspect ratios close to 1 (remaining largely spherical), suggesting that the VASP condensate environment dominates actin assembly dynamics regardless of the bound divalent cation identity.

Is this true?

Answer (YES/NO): NO